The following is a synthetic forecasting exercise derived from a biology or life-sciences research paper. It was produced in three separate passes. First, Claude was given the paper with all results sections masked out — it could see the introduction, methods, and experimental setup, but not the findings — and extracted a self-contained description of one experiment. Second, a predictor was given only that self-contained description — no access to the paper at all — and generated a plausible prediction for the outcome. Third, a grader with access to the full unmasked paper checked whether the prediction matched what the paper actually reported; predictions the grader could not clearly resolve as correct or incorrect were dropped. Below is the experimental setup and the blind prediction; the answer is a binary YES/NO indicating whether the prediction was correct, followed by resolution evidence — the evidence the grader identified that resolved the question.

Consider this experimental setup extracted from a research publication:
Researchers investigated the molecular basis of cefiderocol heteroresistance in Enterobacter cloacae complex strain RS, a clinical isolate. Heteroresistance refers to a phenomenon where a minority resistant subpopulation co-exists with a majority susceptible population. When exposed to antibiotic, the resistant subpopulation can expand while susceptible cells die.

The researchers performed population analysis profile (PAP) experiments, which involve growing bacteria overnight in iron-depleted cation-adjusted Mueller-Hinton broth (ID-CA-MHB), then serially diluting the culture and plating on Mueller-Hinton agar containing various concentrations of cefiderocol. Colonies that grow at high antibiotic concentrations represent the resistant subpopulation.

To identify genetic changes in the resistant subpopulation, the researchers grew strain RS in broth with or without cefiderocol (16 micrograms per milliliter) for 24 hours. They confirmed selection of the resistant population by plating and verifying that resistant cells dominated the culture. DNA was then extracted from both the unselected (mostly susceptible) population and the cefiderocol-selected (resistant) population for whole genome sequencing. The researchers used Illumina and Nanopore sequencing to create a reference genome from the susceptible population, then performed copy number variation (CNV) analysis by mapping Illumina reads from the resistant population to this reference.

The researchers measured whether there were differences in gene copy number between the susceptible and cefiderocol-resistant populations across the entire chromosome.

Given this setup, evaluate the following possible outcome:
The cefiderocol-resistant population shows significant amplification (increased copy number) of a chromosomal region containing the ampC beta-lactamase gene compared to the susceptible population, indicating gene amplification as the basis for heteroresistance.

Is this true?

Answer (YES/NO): NO